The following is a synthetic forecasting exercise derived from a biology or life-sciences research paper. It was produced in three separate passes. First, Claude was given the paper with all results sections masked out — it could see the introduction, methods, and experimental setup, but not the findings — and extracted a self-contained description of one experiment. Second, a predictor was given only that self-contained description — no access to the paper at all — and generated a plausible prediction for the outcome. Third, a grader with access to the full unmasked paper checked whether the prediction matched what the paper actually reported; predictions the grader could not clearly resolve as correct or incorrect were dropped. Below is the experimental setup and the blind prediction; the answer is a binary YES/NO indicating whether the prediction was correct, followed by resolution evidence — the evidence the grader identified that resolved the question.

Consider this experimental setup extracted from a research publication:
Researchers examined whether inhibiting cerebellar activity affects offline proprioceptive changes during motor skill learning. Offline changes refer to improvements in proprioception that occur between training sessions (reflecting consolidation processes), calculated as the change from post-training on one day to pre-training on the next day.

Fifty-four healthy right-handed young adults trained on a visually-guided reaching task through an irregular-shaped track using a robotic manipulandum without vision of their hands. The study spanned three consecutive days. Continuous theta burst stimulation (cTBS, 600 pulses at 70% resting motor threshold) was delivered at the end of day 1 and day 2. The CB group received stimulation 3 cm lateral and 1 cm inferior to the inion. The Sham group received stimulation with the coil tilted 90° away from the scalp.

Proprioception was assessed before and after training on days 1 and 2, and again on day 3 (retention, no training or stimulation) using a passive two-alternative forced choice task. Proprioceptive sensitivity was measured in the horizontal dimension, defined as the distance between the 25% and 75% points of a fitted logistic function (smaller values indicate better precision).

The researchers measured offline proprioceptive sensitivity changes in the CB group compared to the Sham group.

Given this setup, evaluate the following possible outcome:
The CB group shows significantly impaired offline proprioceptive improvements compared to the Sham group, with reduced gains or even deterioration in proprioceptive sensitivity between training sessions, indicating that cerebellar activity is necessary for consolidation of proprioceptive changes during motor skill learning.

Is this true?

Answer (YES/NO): YES